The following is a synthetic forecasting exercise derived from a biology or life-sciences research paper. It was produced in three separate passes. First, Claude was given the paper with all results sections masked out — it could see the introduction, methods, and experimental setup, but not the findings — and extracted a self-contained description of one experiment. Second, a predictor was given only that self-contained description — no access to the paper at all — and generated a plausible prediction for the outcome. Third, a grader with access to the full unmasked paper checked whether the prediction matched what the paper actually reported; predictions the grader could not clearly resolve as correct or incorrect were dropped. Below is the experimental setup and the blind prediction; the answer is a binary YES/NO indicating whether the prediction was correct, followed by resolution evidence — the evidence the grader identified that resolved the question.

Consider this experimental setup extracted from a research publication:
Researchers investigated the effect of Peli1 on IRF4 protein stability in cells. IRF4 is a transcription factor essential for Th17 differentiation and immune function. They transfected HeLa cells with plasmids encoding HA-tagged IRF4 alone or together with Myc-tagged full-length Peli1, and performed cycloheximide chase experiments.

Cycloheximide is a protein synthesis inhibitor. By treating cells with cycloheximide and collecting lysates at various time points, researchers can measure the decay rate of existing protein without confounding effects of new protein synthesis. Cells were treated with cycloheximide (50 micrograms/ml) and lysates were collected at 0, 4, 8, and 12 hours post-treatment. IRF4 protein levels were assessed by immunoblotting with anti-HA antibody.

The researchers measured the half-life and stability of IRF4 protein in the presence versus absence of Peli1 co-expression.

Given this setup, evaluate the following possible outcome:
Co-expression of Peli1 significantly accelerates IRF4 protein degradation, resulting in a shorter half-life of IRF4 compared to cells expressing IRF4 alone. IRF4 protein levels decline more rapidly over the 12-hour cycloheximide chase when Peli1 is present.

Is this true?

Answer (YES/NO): NO